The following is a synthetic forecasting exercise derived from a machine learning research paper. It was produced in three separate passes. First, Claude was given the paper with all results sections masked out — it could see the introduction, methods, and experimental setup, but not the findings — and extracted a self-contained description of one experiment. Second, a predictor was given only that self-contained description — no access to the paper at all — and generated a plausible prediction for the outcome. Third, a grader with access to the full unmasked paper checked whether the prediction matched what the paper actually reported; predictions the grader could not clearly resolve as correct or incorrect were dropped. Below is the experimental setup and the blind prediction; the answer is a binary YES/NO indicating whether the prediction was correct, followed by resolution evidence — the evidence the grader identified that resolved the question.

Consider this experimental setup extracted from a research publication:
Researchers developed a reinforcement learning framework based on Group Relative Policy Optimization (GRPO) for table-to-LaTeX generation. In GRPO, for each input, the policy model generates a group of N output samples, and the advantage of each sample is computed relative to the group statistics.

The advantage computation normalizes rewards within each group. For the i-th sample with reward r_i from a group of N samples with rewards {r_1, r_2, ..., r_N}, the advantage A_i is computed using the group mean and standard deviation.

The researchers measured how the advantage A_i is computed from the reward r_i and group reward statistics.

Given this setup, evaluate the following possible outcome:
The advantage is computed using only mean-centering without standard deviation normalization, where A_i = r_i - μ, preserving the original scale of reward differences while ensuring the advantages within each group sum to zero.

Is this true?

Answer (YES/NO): NO